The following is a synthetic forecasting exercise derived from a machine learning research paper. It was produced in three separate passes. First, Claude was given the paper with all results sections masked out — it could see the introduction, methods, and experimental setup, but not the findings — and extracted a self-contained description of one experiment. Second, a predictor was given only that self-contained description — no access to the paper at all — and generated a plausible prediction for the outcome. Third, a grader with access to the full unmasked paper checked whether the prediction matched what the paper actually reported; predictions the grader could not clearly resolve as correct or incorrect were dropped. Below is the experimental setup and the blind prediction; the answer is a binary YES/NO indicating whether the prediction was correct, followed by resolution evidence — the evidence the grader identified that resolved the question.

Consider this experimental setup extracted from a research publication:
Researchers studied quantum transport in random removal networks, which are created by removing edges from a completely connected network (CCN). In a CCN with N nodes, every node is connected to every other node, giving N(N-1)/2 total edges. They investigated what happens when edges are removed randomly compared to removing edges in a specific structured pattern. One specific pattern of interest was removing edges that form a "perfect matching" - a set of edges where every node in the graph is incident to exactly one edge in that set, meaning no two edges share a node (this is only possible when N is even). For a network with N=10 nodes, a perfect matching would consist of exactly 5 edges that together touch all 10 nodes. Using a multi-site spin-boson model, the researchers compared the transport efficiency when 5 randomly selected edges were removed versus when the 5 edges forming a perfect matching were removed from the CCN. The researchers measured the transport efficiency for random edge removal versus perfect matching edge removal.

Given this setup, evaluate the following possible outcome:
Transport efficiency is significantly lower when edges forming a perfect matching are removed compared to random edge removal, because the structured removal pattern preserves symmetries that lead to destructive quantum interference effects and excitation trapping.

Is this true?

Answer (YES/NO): NO